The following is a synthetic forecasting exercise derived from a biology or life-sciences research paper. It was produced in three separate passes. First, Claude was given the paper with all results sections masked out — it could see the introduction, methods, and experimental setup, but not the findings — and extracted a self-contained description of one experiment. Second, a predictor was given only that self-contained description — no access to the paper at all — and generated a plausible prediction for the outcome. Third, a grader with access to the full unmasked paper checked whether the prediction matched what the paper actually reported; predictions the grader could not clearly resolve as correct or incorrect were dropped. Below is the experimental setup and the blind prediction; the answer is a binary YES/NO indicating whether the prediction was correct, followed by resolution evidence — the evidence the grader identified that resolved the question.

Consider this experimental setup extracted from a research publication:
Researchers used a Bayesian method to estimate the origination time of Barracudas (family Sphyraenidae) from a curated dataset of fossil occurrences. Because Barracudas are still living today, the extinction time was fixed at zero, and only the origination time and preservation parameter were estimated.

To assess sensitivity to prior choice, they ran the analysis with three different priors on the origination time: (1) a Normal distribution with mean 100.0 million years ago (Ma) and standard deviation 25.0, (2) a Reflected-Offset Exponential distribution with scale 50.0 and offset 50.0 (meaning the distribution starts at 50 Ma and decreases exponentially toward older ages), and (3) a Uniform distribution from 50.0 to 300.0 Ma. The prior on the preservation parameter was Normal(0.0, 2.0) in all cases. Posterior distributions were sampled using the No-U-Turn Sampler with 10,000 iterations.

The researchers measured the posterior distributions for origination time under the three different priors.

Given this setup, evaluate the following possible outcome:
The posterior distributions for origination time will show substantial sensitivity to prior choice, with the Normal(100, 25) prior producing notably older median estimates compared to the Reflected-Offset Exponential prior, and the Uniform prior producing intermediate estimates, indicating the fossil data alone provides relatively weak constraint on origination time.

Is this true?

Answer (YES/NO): NO